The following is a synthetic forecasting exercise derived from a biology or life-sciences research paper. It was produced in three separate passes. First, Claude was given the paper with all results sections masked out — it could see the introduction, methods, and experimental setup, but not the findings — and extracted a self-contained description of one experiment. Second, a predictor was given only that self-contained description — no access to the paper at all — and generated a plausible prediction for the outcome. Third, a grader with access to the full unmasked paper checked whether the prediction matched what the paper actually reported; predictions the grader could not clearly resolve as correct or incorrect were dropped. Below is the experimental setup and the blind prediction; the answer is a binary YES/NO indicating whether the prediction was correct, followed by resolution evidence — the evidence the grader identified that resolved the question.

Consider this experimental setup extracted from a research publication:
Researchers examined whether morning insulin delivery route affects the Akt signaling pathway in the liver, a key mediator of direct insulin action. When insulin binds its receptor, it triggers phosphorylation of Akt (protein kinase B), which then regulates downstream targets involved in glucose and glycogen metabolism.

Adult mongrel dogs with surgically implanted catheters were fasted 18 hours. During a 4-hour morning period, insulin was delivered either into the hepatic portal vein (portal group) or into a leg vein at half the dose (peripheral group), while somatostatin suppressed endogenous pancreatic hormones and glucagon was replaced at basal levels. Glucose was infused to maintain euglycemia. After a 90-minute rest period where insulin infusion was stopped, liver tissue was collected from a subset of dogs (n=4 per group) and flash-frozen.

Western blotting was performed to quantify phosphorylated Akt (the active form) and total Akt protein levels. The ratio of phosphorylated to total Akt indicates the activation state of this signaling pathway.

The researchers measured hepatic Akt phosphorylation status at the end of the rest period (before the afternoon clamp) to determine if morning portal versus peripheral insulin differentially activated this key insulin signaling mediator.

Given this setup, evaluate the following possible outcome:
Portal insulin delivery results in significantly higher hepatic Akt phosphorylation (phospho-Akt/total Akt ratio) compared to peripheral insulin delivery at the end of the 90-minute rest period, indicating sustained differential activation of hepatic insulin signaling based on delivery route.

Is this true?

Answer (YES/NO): NO